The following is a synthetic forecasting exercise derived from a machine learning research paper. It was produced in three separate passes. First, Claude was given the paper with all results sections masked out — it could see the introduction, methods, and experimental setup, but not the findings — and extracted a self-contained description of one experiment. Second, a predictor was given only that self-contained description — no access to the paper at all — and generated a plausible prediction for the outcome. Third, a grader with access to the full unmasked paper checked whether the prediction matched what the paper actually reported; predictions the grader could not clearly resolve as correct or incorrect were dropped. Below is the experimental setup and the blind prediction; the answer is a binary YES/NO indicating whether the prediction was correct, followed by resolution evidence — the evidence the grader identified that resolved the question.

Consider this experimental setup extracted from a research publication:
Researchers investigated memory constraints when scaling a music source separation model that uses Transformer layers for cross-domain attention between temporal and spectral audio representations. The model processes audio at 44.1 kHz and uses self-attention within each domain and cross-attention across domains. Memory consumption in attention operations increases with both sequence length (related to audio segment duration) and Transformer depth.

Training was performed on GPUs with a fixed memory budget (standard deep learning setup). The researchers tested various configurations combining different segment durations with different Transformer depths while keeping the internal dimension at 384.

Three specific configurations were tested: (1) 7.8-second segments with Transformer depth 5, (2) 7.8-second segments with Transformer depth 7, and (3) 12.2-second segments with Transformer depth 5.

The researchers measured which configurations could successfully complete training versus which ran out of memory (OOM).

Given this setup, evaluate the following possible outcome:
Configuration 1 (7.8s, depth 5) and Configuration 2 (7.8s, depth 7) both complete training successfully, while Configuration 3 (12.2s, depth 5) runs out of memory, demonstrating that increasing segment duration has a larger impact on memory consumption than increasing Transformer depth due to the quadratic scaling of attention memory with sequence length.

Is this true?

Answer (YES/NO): NO